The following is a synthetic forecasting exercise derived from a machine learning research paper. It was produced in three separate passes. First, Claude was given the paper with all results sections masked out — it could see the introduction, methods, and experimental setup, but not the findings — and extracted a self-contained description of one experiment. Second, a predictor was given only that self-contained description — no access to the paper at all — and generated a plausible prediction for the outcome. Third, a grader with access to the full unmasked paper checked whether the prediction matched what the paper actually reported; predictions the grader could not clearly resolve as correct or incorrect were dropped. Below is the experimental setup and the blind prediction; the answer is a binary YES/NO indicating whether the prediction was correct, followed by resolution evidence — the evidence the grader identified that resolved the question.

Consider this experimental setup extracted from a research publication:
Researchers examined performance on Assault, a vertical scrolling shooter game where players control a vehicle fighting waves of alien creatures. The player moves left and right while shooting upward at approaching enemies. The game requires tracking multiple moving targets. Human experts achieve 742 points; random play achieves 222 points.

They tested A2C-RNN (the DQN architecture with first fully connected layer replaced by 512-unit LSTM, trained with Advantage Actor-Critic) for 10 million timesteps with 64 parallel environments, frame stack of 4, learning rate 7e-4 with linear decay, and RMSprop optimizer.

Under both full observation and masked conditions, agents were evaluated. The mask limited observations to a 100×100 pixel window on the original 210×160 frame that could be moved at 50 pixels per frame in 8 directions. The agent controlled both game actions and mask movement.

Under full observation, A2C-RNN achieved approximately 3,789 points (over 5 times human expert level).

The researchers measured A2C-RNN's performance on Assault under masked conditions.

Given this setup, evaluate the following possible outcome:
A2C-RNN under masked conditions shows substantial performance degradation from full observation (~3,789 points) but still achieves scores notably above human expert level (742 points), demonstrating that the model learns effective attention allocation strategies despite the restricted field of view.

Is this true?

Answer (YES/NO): NO